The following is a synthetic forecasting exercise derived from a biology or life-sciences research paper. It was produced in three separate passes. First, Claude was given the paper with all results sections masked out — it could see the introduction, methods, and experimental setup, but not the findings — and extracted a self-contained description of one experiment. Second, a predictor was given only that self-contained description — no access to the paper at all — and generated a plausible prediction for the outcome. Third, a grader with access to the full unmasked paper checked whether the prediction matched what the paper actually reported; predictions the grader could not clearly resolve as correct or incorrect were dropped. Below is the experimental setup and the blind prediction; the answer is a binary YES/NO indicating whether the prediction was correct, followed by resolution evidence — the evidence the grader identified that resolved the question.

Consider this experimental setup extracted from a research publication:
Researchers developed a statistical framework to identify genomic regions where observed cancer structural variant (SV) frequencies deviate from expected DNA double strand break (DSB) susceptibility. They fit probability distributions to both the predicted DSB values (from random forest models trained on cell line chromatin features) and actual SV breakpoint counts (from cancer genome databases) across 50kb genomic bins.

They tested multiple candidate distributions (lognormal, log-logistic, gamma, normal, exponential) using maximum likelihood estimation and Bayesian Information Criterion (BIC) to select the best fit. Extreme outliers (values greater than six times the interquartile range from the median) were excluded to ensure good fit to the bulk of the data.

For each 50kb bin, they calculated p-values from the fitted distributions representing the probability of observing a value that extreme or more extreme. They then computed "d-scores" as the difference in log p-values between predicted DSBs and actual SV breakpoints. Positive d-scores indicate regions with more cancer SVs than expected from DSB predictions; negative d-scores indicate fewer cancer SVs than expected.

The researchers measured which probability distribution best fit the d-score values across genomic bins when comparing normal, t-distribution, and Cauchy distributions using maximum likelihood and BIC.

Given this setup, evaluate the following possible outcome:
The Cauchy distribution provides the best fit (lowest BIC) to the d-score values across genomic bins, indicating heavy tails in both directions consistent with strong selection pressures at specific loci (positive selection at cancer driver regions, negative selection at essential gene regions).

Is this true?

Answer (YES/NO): NO